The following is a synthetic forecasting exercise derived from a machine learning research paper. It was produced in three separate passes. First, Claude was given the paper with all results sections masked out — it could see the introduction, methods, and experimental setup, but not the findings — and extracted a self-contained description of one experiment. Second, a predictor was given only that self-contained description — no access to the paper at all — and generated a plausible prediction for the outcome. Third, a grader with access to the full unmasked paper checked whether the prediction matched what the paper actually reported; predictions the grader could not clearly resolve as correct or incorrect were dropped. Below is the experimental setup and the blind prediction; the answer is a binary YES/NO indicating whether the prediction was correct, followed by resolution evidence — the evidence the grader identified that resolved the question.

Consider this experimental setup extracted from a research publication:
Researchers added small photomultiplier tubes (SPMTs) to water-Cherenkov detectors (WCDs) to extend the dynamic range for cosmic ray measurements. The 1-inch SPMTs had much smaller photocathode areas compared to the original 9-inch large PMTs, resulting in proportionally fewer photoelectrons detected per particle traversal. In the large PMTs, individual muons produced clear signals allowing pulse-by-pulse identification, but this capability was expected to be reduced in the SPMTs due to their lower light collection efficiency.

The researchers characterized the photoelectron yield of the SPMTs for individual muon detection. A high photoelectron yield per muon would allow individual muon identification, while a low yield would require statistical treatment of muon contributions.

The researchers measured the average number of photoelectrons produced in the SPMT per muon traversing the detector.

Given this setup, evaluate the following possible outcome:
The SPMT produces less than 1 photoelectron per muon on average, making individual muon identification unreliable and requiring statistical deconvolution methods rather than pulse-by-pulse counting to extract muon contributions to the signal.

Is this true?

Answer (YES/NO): NO